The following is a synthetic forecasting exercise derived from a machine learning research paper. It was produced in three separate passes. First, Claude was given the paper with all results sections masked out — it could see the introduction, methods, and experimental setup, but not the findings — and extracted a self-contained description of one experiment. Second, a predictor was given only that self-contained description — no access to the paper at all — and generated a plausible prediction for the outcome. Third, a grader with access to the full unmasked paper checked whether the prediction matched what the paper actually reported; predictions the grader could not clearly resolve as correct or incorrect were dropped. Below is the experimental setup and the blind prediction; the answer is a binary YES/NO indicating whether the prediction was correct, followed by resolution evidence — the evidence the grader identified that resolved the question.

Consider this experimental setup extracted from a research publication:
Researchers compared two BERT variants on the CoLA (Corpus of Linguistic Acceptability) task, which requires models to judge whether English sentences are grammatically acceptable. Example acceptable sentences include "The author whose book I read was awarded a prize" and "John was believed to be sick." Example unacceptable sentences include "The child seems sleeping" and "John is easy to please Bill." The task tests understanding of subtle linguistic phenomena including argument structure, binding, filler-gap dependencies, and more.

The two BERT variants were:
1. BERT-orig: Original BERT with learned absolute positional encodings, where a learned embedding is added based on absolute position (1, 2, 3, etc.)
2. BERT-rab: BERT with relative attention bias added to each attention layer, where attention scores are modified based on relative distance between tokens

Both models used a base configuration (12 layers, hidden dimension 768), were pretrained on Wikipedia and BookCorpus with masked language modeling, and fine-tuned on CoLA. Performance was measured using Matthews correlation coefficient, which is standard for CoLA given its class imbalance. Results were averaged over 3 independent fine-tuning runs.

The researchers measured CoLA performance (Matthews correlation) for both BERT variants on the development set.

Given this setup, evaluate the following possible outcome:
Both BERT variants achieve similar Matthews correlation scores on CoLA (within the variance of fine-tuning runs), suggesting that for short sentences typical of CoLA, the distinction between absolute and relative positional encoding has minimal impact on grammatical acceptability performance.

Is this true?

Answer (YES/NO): NO